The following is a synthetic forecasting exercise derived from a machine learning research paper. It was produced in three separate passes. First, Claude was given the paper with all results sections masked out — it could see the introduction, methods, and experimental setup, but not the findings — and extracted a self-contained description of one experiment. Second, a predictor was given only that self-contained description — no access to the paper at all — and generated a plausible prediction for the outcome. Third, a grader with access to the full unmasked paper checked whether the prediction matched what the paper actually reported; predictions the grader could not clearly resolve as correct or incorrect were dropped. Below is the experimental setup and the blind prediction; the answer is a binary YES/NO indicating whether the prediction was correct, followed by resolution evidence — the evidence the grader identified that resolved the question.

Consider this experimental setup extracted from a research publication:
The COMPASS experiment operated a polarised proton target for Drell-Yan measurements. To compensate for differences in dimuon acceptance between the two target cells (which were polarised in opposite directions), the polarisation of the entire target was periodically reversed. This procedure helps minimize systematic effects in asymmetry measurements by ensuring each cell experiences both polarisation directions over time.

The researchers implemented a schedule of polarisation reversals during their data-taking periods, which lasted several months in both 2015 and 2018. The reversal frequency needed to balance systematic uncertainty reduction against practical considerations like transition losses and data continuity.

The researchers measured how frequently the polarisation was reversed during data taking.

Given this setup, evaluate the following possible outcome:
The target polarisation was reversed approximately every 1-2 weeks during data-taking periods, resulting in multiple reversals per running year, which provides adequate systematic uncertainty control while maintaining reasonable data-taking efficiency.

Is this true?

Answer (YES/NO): YES